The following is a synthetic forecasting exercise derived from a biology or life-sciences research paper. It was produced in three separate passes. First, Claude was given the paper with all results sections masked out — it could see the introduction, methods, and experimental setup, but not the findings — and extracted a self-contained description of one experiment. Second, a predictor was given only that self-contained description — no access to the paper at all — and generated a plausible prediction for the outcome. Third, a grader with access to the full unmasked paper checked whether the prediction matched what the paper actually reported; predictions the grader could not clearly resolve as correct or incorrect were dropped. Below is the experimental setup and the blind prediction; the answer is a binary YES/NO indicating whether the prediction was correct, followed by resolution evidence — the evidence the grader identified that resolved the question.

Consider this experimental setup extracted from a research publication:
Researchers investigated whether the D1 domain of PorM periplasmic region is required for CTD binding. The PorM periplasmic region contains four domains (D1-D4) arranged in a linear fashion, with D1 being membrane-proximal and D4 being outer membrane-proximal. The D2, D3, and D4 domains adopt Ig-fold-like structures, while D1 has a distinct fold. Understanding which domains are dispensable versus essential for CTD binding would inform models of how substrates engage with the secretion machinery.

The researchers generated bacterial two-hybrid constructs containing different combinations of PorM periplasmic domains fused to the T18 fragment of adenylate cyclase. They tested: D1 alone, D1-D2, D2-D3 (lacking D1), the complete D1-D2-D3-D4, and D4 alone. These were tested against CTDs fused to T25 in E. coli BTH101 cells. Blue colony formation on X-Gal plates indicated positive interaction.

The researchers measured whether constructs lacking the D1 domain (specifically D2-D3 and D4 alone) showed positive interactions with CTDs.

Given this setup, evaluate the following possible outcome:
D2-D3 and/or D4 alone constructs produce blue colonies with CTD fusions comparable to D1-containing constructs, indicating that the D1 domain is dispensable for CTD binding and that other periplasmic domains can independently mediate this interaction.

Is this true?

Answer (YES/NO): YES